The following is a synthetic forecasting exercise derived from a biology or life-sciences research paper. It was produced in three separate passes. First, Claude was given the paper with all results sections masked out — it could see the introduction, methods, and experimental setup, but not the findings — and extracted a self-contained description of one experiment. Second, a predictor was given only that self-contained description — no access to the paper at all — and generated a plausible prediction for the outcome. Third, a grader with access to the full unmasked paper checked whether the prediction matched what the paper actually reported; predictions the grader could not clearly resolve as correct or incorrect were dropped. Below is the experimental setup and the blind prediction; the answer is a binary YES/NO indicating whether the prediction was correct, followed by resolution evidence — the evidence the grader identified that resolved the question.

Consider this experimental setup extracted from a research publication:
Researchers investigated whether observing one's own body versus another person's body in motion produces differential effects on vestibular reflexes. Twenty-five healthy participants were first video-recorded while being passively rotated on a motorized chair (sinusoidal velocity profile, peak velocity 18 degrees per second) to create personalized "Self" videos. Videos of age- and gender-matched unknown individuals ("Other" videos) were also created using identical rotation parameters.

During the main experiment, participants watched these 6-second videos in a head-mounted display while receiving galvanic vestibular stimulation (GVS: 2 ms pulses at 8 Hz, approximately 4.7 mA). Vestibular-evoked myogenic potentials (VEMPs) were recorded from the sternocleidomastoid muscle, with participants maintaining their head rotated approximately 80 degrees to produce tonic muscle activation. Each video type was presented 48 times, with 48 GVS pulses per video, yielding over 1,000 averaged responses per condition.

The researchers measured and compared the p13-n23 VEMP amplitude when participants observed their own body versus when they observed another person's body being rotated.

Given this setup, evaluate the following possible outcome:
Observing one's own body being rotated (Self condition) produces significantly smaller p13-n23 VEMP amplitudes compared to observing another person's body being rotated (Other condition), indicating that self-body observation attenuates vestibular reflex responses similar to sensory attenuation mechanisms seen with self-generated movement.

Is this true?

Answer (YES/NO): YES